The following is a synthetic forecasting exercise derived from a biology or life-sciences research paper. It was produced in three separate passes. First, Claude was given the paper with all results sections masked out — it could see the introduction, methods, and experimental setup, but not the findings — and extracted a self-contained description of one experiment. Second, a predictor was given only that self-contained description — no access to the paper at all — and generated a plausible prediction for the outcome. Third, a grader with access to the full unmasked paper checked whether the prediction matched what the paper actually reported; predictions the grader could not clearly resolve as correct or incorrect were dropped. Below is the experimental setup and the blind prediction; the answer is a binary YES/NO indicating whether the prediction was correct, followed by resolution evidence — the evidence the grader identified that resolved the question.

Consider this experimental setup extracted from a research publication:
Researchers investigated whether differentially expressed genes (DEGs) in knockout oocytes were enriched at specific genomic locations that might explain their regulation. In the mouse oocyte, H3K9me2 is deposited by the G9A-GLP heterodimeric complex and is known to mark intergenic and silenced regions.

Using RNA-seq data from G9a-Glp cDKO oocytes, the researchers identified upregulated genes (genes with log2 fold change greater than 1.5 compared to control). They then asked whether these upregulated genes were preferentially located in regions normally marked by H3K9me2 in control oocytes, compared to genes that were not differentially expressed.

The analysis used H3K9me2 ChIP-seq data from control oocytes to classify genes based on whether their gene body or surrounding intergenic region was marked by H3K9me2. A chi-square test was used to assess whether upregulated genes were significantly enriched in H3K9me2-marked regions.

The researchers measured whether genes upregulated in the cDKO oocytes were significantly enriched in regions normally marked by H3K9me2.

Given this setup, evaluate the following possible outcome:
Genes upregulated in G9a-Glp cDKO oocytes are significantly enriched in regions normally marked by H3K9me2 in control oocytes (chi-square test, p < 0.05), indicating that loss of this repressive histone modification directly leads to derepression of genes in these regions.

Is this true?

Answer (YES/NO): NO